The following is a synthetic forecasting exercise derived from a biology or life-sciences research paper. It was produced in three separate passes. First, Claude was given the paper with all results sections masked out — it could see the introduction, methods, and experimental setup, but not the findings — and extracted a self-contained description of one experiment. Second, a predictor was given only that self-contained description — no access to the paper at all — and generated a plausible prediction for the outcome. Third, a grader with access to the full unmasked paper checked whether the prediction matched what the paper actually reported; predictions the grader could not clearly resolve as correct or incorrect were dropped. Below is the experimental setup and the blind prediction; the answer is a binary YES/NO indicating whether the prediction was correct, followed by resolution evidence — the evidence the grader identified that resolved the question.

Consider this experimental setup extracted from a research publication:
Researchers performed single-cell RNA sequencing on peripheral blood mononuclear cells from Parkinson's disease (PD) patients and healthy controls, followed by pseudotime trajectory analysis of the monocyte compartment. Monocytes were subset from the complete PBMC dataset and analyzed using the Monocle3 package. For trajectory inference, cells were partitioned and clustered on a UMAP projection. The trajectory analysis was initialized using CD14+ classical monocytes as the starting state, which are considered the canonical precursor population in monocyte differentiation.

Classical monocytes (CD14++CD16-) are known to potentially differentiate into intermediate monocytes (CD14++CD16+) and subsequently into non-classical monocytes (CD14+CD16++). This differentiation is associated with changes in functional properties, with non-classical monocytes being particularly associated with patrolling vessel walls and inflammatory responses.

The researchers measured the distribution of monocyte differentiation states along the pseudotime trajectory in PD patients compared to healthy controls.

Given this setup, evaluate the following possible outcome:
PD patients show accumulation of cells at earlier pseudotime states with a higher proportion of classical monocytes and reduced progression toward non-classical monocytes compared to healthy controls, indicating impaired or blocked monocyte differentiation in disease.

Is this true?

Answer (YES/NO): NO